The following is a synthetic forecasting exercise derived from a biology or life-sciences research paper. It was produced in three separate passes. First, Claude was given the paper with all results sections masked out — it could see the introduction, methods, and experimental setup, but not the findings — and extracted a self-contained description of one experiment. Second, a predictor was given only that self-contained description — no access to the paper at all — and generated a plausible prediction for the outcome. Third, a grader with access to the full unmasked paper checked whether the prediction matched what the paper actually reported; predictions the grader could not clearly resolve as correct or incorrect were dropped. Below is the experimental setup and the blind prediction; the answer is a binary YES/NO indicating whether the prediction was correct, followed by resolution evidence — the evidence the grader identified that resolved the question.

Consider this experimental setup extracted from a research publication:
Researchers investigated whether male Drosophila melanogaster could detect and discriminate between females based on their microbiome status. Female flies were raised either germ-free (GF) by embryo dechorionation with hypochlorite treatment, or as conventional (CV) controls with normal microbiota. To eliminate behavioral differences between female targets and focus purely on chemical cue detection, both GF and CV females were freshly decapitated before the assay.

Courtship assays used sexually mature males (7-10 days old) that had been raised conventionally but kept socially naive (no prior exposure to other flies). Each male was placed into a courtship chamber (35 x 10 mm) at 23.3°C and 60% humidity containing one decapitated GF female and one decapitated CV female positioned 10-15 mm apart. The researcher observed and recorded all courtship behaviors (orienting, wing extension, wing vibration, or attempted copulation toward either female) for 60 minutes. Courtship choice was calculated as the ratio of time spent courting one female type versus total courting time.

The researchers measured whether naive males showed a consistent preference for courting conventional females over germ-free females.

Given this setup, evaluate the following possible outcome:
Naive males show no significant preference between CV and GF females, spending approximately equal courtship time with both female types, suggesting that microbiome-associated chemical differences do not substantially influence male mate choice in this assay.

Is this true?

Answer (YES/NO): NO